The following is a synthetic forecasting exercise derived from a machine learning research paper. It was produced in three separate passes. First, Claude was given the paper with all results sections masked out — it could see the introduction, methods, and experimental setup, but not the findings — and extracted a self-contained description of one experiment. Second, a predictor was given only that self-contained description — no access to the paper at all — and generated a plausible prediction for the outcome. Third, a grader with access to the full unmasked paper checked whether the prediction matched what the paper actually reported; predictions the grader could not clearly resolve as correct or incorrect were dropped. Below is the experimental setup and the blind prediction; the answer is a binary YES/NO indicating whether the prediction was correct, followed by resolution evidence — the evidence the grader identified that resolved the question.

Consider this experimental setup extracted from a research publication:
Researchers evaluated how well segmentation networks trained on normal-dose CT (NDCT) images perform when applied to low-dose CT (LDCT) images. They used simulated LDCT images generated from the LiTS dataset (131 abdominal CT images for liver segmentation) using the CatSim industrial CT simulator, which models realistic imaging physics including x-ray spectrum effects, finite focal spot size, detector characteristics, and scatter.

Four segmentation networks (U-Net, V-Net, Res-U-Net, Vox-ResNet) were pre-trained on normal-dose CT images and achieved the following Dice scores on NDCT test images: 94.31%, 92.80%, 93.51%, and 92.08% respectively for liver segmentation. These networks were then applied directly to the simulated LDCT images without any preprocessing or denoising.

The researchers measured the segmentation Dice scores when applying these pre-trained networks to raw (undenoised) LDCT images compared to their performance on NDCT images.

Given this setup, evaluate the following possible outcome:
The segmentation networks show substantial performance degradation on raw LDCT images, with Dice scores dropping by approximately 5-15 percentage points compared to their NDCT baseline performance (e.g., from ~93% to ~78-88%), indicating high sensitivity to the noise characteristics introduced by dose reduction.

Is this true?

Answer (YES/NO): NO